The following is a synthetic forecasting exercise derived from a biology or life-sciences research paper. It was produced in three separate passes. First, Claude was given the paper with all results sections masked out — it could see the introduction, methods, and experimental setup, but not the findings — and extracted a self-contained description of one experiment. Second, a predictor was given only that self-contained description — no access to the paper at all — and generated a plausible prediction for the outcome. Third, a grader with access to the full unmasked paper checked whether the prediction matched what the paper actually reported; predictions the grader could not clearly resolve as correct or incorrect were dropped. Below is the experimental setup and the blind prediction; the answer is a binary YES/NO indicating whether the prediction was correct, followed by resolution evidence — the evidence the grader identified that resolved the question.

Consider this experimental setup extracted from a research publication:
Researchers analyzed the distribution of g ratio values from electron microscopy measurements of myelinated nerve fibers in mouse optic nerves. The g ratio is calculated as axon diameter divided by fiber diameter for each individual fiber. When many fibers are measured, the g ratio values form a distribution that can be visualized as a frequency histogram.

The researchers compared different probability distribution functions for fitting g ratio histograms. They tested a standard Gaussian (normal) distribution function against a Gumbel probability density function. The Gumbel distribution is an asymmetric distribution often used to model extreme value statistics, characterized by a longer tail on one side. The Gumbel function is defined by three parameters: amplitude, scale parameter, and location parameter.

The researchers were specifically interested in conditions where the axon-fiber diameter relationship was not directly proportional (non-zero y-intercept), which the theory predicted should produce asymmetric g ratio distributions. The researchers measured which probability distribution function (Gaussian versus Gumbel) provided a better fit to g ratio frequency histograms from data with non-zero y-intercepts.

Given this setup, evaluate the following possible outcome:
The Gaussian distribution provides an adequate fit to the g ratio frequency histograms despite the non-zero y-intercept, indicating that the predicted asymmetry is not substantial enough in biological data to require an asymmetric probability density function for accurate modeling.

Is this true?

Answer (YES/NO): NO